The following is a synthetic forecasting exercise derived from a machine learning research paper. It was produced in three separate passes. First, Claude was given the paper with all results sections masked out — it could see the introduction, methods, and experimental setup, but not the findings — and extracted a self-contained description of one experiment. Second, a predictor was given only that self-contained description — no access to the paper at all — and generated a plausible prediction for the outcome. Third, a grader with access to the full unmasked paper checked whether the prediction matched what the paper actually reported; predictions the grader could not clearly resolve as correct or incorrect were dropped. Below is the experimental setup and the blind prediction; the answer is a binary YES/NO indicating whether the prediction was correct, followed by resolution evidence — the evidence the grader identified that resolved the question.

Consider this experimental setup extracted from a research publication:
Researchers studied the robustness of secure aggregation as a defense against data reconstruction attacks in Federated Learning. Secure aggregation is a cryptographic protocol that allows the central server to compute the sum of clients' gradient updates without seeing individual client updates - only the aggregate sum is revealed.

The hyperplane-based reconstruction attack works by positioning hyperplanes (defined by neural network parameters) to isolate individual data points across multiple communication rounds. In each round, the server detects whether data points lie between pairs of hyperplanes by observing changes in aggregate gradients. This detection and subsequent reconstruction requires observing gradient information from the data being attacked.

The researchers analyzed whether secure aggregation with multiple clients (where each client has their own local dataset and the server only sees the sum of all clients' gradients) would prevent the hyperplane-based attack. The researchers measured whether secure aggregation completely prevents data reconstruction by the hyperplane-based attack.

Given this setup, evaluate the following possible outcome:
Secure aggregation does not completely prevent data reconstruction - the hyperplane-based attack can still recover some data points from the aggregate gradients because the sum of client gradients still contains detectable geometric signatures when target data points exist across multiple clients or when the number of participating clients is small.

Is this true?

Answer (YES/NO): YES